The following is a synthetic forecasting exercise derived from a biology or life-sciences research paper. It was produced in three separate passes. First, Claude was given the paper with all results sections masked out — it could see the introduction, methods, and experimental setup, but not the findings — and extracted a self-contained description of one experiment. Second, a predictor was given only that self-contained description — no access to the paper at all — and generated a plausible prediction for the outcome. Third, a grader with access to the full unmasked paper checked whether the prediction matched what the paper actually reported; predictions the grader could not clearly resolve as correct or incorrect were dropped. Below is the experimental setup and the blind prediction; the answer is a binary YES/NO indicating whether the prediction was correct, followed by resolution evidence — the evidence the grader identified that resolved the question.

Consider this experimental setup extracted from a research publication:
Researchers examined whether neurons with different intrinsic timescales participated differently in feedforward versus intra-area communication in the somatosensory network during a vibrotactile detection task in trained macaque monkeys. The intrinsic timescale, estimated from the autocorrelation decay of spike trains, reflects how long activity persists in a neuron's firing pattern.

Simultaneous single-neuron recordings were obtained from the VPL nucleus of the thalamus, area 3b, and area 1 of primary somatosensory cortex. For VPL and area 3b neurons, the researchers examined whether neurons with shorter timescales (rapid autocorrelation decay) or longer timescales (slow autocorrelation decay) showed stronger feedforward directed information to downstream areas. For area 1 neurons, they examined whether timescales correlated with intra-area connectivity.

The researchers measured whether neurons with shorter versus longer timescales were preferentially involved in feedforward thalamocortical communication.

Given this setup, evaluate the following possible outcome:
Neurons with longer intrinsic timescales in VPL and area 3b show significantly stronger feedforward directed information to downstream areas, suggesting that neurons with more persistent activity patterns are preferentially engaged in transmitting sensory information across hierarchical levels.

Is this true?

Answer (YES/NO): NO